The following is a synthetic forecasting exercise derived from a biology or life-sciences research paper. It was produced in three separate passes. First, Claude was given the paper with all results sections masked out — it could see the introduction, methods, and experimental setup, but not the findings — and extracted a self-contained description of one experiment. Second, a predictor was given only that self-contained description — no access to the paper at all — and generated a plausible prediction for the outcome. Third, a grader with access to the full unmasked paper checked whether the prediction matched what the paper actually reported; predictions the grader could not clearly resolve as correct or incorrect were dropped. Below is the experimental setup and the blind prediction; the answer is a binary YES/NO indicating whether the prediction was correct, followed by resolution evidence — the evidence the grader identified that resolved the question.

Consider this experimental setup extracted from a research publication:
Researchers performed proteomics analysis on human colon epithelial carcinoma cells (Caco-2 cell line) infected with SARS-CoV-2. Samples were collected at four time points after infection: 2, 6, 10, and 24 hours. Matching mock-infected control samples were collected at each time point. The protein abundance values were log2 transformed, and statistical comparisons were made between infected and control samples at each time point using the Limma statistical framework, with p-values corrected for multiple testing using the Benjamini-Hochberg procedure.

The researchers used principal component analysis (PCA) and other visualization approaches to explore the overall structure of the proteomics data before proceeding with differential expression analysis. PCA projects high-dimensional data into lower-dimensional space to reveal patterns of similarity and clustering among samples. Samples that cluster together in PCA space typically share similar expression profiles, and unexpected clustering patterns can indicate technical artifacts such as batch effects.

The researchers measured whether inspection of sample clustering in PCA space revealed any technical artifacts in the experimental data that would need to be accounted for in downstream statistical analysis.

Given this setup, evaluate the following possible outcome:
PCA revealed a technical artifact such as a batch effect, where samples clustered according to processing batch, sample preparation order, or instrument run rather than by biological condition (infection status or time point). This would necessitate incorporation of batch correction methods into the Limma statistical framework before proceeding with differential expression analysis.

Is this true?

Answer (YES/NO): YES